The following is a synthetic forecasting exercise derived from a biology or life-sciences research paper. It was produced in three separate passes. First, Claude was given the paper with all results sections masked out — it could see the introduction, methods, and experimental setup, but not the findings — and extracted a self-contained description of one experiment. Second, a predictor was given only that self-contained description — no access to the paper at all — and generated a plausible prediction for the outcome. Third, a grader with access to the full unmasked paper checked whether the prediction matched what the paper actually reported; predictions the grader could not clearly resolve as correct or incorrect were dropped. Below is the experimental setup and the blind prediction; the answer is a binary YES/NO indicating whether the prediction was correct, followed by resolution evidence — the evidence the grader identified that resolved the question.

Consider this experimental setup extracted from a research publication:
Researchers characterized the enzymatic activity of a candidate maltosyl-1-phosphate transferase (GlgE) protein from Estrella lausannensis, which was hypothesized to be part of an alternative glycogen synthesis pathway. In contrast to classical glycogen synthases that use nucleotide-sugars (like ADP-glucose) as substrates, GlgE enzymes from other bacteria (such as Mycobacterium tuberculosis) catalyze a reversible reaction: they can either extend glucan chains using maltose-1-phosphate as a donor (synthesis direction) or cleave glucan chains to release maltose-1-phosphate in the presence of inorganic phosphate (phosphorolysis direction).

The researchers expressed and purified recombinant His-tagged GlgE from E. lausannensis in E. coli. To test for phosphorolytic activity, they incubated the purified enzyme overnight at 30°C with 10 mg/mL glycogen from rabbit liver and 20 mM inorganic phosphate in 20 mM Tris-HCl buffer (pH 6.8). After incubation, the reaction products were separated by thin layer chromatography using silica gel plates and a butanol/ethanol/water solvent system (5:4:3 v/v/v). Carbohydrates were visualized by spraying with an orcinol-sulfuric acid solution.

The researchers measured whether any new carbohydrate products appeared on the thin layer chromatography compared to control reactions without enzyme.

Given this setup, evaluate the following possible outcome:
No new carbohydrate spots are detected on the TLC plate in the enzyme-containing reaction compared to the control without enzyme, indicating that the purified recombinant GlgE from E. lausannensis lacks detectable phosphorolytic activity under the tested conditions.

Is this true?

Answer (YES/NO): NO